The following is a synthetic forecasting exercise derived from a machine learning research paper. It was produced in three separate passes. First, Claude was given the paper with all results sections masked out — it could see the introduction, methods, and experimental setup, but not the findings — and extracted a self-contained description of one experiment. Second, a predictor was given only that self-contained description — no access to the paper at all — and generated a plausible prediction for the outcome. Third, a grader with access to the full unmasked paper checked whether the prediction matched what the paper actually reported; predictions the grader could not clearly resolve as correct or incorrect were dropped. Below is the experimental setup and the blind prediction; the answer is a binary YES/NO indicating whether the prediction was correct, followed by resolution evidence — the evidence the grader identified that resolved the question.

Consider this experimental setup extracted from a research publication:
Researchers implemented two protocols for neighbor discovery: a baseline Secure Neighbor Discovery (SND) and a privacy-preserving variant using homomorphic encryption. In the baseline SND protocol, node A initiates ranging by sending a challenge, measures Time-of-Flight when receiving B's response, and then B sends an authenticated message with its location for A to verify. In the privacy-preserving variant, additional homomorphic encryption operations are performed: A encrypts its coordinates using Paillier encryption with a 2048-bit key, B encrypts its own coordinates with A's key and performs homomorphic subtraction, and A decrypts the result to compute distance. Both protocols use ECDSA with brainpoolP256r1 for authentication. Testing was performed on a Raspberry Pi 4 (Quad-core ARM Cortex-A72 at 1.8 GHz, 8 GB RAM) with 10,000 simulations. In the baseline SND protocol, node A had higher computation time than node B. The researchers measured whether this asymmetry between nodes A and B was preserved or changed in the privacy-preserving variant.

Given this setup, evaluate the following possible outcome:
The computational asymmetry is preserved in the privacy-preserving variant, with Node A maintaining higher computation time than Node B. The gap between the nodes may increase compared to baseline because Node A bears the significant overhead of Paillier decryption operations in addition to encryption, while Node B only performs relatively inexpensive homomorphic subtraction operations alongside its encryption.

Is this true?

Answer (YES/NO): NO